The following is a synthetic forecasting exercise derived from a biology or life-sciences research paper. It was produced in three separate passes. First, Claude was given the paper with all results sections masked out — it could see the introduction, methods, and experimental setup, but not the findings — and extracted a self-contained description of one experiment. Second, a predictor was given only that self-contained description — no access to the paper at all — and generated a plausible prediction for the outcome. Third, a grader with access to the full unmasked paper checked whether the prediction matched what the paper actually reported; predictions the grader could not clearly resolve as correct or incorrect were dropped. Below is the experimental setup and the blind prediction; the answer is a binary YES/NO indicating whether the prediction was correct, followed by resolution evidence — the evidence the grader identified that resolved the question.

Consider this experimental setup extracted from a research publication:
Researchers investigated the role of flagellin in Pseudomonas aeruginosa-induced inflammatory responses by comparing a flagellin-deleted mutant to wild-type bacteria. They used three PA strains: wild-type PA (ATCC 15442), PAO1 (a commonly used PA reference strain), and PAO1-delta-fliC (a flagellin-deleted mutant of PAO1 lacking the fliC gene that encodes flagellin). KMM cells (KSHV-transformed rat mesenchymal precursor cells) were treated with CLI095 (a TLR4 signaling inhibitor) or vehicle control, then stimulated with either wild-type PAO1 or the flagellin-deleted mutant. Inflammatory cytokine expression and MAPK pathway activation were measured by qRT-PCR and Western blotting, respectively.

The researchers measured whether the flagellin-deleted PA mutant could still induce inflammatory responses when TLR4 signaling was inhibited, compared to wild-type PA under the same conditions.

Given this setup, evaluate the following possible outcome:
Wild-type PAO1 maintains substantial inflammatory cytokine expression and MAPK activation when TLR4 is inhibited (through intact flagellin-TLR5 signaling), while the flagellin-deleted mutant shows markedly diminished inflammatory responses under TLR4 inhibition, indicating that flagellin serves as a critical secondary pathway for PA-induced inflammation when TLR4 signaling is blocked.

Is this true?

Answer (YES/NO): YES